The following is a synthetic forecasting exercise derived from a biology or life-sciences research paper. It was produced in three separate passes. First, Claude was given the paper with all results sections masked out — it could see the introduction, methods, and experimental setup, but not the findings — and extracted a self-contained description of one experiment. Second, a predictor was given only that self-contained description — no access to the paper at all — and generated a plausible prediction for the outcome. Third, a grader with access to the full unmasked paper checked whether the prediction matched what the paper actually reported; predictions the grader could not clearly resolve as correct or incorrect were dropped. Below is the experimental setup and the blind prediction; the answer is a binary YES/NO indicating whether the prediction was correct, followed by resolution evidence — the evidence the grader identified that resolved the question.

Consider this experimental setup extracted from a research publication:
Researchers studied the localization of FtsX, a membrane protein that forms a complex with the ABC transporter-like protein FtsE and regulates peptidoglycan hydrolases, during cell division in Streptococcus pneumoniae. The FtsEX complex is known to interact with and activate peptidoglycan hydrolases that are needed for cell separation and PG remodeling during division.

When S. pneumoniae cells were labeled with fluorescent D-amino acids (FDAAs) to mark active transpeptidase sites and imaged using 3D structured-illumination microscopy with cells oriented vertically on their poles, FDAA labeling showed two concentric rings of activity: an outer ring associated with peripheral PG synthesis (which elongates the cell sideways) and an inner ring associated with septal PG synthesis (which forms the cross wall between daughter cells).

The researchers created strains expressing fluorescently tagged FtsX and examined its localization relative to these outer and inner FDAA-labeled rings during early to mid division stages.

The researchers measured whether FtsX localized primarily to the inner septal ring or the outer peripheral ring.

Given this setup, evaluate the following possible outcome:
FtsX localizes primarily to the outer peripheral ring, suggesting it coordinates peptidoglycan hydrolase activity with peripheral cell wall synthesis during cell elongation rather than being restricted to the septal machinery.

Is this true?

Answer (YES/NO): YES